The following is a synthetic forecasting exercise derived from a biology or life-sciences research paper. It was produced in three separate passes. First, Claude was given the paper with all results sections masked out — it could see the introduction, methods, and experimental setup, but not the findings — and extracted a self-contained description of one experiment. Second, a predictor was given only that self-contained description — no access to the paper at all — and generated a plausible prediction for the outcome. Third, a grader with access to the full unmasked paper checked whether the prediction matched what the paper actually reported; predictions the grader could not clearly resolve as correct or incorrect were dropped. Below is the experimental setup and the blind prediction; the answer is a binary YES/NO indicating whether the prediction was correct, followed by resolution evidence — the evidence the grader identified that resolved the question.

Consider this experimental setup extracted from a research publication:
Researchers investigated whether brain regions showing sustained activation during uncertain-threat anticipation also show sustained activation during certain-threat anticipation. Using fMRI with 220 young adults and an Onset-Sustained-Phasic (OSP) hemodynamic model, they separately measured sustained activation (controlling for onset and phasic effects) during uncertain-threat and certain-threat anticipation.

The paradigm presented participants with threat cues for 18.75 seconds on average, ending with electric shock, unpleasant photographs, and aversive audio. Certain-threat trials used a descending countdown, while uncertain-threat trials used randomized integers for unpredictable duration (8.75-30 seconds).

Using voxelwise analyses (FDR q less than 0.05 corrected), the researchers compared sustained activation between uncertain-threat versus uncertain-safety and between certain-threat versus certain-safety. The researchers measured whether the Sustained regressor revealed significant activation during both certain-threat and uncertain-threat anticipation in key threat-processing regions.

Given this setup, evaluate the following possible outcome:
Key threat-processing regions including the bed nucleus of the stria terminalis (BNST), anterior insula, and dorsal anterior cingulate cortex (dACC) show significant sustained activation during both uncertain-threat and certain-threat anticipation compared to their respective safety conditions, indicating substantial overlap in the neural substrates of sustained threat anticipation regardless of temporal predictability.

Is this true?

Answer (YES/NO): NO